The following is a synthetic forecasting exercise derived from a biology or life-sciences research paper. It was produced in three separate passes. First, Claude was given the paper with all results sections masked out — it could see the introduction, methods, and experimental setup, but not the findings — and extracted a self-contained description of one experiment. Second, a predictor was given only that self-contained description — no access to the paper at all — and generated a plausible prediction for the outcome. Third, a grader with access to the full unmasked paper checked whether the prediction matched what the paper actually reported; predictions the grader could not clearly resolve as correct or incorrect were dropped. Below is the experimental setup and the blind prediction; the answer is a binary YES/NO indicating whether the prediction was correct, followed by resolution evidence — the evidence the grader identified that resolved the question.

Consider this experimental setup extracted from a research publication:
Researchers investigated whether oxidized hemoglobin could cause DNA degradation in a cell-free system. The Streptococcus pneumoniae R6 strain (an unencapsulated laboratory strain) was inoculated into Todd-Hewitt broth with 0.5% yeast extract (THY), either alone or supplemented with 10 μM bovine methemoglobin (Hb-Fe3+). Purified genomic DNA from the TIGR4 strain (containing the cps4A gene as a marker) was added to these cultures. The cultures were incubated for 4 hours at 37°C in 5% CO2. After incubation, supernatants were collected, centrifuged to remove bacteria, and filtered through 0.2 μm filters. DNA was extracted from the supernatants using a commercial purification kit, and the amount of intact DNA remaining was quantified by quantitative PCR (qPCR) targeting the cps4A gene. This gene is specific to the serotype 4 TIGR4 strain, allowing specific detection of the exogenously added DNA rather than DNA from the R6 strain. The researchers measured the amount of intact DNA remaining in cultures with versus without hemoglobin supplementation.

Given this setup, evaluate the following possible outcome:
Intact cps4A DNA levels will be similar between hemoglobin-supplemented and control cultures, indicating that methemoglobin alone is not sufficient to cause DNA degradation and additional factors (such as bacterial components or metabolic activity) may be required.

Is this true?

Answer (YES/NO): NO